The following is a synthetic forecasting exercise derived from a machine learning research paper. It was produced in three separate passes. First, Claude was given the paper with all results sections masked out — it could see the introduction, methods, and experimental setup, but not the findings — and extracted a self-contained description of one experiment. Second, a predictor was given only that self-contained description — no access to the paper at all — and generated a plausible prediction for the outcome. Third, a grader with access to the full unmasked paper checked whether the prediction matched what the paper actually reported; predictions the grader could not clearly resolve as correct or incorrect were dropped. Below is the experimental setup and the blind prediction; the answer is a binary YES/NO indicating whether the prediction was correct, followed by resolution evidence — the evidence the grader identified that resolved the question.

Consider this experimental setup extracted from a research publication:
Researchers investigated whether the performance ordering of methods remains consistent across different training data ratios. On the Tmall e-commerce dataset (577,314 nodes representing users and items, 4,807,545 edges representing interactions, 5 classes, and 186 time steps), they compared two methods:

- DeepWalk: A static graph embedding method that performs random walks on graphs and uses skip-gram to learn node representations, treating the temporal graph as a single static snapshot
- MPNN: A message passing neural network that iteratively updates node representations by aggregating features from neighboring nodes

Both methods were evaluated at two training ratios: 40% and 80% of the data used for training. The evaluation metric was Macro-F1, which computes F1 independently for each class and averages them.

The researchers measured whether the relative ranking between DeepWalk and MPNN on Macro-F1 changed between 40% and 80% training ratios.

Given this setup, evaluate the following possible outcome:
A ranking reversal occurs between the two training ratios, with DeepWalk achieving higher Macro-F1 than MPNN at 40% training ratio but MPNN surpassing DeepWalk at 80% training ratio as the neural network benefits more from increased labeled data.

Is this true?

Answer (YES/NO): YES